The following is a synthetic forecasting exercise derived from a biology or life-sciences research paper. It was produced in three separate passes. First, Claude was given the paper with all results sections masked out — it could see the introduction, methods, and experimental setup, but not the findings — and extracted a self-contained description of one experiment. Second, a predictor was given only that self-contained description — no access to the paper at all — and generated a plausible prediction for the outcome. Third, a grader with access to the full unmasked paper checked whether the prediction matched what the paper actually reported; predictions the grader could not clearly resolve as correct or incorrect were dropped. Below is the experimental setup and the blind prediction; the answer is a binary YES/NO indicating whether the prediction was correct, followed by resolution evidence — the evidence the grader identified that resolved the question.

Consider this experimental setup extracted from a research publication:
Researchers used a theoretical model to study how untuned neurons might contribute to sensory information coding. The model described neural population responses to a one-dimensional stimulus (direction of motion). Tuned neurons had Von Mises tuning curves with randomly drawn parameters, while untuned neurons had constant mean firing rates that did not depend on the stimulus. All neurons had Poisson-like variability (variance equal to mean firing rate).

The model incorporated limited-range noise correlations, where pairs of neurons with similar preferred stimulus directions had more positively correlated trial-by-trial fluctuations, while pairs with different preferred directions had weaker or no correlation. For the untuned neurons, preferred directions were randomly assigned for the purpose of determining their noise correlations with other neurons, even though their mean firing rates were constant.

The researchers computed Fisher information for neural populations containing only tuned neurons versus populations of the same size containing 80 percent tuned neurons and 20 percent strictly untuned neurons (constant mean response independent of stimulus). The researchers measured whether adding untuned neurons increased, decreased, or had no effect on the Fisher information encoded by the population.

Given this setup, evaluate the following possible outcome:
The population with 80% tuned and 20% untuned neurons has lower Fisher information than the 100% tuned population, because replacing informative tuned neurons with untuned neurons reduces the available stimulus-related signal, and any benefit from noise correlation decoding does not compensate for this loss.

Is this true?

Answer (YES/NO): NO